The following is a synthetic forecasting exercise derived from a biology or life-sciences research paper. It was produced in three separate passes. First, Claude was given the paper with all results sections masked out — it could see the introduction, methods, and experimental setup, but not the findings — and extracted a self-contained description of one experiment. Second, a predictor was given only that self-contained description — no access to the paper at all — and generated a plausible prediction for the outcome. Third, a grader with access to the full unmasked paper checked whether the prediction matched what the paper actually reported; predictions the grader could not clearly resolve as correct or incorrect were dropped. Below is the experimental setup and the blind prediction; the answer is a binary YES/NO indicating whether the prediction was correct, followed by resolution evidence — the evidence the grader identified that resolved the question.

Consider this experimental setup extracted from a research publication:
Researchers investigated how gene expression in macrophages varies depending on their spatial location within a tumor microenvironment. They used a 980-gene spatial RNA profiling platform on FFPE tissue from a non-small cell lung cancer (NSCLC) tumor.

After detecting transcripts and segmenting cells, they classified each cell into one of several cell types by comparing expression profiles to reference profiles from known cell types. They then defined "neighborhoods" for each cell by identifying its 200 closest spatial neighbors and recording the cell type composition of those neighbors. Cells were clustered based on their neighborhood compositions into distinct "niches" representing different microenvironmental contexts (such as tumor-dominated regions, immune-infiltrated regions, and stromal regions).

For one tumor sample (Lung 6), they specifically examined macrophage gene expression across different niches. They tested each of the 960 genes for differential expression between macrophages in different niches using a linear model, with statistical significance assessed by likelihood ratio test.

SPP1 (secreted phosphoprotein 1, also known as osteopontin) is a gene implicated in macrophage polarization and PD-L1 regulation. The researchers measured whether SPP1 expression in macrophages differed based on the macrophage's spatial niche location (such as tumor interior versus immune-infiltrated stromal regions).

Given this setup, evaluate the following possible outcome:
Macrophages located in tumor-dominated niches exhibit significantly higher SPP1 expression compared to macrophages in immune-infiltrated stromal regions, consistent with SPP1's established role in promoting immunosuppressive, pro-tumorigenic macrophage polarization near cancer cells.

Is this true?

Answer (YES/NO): YES